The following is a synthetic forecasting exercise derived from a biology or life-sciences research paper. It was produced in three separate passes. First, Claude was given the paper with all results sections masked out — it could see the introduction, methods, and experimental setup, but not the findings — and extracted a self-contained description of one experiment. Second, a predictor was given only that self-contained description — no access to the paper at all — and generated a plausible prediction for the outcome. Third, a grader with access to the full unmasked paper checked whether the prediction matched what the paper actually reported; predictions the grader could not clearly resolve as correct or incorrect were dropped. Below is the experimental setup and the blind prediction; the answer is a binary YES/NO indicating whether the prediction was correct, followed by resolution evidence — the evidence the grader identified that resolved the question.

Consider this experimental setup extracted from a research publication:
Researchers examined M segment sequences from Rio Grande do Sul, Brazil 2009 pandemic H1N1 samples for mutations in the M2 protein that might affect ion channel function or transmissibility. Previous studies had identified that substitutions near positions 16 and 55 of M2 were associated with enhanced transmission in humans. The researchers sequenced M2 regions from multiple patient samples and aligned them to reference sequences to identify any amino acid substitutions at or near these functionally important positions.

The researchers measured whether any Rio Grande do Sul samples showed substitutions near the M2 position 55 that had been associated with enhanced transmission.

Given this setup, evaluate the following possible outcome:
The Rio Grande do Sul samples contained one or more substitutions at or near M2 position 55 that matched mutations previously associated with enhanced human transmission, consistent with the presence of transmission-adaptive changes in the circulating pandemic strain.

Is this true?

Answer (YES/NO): NO